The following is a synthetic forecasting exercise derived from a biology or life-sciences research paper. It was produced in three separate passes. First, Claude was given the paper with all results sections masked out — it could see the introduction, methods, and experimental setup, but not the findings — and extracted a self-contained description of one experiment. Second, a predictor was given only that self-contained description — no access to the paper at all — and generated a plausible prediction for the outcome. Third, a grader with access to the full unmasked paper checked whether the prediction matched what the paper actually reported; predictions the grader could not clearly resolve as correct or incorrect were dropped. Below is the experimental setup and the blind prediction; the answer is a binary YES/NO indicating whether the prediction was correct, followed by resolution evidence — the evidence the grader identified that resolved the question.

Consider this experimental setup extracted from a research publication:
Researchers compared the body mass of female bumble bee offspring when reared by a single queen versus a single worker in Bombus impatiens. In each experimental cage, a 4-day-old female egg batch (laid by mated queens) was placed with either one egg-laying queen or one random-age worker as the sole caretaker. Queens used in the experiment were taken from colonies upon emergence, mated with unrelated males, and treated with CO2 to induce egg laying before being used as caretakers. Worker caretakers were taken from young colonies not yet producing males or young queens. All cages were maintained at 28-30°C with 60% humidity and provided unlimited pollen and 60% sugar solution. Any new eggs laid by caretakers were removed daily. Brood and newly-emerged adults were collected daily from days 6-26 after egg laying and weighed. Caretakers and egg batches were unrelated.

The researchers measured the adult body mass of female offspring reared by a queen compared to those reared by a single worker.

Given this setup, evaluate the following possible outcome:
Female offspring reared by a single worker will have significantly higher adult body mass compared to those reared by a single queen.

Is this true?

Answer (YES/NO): NO